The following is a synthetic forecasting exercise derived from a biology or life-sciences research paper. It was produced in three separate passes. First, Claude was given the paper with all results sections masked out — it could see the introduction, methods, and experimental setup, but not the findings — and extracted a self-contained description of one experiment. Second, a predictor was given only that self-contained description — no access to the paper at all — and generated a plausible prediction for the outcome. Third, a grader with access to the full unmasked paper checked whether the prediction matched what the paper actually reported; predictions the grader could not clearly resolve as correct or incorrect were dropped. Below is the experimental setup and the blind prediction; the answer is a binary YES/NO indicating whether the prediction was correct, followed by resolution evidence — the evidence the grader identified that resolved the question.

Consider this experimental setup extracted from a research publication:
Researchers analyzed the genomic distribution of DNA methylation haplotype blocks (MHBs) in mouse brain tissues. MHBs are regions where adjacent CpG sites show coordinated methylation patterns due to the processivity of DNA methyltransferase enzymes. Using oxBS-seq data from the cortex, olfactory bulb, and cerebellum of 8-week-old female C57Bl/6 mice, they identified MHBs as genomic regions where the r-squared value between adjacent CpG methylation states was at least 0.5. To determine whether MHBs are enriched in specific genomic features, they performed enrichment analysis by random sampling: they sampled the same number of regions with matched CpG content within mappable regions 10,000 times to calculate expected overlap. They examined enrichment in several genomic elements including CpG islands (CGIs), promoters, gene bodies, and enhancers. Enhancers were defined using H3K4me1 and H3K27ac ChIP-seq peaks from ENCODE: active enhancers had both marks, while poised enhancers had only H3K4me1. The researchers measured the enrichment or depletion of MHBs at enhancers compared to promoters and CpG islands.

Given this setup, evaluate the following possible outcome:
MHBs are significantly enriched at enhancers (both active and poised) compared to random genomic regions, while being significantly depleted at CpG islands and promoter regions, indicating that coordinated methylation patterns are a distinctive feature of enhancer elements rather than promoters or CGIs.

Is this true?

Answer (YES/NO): NO